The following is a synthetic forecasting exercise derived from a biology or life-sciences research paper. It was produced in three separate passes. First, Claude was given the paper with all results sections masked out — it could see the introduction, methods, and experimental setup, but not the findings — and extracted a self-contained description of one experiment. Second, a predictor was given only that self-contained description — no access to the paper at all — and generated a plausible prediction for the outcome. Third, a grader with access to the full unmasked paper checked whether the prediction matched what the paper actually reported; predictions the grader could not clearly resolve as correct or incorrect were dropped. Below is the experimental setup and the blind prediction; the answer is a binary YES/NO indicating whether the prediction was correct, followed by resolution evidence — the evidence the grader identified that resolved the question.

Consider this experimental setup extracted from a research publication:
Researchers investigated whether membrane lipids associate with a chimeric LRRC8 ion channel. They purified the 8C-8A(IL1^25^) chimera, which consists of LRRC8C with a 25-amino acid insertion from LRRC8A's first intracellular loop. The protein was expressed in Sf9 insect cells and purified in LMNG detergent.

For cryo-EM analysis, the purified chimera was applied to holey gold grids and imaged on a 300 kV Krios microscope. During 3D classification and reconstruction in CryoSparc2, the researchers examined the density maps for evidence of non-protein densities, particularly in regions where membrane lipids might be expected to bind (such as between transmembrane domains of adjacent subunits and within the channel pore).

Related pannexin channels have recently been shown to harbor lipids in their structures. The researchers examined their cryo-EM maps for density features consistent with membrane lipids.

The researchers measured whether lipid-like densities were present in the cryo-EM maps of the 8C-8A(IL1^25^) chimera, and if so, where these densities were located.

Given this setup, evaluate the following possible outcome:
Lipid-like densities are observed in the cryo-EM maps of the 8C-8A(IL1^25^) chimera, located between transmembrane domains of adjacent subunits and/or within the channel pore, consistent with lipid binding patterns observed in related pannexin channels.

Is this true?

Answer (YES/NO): YES